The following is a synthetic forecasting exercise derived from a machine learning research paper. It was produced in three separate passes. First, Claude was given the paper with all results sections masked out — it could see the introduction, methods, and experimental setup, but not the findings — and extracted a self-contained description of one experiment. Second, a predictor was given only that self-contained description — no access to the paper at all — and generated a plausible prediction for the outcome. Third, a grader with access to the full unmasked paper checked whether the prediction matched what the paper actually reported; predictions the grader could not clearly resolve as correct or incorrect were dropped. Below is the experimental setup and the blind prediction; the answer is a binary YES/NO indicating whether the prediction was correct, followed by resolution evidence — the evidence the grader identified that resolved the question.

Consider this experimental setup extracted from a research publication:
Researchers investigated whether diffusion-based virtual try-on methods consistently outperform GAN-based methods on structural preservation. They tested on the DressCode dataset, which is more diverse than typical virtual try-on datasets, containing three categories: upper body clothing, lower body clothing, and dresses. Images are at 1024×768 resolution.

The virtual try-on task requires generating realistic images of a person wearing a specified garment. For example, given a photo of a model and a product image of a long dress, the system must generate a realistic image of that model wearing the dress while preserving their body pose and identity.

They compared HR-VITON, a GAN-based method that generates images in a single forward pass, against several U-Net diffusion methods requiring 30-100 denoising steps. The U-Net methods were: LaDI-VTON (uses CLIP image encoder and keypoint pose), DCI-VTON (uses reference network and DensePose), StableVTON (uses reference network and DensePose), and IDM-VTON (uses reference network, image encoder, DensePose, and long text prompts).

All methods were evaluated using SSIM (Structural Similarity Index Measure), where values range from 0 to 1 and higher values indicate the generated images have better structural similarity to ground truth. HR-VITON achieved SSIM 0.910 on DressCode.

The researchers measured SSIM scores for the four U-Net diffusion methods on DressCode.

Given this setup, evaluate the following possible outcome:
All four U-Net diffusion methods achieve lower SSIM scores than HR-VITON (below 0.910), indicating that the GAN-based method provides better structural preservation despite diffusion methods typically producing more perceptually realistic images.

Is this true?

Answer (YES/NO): NO